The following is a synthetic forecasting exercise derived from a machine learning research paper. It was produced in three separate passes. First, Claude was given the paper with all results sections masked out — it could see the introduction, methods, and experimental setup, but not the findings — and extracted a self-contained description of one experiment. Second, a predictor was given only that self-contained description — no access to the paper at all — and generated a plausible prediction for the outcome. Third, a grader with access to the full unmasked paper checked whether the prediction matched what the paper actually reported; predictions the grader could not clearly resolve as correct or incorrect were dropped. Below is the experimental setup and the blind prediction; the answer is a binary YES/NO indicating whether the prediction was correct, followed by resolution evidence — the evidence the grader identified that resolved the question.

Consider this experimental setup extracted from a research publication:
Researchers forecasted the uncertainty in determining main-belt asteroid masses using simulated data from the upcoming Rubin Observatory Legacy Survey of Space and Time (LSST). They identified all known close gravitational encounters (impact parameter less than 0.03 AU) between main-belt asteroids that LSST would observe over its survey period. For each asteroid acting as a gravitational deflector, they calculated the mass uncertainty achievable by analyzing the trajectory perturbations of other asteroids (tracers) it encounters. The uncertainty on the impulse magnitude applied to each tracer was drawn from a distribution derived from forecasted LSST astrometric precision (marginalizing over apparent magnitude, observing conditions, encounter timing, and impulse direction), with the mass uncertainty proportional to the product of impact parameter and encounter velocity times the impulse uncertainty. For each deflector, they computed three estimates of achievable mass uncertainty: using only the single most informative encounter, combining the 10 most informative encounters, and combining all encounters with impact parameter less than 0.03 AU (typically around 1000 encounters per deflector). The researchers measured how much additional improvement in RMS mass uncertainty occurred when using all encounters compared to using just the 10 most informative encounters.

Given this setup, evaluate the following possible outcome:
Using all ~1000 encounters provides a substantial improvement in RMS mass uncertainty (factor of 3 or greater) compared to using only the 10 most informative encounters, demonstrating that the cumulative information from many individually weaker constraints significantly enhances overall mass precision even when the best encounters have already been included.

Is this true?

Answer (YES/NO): NO